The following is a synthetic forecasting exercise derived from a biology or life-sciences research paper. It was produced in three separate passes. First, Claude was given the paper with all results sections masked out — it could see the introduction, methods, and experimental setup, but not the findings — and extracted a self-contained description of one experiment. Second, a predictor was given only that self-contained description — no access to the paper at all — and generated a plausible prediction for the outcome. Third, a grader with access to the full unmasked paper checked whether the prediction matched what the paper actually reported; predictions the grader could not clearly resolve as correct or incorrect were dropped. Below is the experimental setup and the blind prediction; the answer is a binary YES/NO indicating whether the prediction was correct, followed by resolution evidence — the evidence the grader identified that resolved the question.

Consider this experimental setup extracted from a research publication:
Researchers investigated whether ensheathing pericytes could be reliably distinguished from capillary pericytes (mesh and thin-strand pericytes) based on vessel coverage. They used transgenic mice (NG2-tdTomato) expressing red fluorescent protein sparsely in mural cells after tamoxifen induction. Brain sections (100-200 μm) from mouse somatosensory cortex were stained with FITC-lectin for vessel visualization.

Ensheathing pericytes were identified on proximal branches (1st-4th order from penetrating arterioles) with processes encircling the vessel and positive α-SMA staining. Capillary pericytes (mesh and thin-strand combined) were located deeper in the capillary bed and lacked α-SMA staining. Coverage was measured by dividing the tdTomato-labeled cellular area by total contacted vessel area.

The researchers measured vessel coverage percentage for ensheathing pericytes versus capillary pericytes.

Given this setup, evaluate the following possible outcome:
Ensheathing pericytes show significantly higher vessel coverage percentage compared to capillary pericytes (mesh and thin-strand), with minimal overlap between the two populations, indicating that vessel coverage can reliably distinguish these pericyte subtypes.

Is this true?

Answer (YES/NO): YES